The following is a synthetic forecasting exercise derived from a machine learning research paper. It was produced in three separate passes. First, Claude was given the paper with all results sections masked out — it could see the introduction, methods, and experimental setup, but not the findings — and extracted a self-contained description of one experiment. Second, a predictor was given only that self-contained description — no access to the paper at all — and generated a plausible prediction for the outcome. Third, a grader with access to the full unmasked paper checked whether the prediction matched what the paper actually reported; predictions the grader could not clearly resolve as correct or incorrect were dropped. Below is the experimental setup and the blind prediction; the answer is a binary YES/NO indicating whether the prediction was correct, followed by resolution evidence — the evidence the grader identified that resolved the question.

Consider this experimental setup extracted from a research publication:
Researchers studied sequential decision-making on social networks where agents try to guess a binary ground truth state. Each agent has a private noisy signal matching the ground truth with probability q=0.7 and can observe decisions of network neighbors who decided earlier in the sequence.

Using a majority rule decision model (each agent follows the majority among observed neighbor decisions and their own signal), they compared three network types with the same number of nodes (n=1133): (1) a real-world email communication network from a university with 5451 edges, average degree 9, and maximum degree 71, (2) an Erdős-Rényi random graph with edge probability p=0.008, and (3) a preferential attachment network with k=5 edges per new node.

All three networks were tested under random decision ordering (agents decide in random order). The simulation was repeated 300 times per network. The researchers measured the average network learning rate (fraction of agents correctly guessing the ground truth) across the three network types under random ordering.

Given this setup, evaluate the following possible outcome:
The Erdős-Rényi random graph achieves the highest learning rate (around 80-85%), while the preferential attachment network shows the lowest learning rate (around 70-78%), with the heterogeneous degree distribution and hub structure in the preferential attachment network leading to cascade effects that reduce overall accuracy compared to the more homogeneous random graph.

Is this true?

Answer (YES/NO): NO